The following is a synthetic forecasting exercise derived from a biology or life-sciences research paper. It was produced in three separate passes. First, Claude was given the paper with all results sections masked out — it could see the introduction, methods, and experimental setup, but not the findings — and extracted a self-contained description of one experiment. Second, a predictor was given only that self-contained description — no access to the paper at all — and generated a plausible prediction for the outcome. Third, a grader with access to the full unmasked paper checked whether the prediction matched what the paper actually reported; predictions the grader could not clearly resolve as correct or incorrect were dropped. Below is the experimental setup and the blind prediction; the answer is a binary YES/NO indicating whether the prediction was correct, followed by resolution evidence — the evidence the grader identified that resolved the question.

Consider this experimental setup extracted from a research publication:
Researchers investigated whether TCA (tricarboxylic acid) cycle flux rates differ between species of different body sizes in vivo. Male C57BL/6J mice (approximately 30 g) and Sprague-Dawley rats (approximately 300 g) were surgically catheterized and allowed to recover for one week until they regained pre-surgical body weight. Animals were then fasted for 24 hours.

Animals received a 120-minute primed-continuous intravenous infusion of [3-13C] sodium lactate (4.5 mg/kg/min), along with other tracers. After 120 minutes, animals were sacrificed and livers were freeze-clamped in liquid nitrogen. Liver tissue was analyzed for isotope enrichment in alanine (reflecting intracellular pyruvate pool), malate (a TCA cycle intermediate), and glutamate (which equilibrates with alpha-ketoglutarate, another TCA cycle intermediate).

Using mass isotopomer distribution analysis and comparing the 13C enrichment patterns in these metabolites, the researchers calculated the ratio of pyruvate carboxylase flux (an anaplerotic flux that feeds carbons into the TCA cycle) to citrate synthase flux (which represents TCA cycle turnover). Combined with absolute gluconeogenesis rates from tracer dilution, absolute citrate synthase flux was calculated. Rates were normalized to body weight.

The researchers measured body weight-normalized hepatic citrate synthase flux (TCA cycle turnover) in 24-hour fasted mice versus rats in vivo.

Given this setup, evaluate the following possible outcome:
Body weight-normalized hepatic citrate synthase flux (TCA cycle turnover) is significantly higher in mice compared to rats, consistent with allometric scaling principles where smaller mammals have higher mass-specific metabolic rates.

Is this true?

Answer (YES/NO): YES